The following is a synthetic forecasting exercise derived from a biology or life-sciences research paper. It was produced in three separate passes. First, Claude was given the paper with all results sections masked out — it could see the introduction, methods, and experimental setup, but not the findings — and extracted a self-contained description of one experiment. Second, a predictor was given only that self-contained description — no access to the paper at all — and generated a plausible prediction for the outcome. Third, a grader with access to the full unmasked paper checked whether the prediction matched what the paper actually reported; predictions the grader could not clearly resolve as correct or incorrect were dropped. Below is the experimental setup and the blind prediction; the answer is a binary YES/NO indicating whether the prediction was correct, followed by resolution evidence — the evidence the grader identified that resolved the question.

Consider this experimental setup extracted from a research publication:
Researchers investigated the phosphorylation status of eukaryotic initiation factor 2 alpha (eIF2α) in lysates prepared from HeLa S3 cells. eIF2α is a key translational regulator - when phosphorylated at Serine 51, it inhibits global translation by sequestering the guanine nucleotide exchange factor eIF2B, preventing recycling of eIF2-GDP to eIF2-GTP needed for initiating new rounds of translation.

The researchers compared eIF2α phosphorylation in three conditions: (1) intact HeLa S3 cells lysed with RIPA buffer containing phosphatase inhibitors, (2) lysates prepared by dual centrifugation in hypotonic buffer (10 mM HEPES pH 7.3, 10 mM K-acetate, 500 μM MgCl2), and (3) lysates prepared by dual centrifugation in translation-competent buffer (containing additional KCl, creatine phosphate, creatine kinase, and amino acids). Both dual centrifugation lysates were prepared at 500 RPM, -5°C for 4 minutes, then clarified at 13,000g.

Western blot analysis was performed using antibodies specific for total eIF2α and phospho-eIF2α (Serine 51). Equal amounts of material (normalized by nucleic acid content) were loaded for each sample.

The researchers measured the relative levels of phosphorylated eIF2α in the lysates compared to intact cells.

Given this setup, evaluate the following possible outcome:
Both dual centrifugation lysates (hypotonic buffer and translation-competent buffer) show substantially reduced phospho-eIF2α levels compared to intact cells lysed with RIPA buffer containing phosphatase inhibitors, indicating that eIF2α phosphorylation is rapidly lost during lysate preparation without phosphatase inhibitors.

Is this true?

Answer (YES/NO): NO